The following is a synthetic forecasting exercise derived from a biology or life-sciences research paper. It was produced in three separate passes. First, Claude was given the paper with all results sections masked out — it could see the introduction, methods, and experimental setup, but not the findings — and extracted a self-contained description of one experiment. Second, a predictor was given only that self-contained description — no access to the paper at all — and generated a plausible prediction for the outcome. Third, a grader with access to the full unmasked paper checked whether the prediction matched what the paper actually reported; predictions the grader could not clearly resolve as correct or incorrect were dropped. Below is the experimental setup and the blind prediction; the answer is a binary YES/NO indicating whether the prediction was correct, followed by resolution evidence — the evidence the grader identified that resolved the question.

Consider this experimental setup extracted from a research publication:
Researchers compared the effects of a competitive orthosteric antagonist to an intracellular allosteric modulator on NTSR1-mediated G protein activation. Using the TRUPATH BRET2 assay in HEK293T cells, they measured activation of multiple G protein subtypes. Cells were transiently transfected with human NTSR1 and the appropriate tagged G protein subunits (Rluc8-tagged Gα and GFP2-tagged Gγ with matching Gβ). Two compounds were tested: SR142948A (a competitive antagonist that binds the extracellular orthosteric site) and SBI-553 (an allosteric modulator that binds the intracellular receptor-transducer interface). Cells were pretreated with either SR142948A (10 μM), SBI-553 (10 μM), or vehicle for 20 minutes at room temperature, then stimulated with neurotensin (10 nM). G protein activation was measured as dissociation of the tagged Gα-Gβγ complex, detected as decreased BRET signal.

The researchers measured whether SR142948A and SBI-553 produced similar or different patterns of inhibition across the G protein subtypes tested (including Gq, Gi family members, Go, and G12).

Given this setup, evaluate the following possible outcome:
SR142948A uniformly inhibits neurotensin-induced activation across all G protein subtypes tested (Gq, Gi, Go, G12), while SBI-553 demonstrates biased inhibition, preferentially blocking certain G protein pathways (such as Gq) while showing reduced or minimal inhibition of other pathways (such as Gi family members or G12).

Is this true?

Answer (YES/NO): YES